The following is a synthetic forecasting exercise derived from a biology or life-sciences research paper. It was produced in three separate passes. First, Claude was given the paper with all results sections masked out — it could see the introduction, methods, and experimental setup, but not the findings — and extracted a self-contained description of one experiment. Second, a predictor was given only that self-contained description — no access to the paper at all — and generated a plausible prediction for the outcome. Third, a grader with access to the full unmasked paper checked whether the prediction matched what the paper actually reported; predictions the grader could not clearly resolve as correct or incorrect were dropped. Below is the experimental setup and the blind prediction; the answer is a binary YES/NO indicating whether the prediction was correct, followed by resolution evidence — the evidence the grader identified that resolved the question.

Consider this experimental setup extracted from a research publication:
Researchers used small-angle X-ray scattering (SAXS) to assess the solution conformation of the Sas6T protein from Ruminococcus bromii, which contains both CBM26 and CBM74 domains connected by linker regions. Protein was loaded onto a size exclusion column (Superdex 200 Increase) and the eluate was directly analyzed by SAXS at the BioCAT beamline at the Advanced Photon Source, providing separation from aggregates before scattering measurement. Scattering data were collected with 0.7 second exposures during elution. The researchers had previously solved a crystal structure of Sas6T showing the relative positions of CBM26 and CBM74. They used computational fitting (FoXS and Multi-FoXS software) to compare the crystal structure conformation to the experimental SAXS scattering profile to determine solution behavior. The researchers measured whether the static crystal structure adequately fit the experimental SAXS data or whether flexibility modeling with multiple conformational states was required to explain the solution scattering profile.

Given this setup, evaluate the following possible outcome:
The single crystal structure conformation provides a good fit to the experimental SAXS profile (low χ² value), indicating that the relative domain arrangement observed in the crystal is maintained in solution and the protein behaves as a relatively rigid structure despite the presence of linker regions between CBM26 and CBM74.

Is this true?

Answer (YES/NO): NO